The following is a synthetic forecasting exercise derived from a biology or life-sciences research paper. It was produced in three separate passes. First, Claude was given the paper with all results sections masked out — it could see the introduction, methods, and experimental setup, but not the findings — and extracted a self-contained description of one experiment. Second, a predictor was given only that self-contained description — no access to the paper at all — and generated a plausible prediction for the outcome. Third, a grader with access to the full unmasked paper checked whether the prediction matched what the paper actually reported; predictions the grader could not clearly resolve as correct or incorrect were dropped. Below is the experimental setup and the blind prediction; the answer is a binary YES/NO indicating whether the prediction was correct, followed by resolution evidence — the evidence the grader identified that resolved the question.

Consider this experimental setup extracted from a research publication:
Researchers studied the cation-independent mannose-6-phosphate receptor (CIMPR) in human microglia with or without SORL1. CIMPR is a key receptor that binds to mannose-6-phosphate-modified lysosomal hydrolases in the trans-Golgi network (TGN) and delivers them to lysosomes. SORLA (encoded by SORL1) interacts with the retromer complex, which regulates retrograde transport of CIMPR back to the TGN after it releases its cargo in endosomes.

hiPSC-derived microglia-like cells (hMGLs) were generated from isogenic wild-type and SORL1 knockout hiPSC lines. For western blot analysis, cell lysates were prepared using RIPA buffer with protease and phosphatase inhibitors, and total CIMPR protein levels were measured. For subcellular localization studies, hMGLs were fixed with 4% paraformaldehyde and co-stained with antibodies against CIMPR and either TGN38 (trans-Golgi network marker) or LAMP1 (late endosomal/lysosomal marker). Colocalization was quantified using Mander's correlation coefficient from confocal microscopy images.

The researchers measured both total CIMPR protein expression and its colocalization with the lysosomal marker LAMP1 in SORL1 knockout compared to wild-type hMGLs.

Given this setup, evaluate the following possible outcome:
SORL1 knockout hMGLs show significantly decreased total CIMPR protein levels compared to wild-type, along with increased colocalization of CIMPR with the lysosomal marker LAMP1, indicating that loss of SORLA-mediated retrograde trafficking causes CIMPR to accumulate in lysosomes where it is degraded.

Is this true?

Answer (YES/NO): NO